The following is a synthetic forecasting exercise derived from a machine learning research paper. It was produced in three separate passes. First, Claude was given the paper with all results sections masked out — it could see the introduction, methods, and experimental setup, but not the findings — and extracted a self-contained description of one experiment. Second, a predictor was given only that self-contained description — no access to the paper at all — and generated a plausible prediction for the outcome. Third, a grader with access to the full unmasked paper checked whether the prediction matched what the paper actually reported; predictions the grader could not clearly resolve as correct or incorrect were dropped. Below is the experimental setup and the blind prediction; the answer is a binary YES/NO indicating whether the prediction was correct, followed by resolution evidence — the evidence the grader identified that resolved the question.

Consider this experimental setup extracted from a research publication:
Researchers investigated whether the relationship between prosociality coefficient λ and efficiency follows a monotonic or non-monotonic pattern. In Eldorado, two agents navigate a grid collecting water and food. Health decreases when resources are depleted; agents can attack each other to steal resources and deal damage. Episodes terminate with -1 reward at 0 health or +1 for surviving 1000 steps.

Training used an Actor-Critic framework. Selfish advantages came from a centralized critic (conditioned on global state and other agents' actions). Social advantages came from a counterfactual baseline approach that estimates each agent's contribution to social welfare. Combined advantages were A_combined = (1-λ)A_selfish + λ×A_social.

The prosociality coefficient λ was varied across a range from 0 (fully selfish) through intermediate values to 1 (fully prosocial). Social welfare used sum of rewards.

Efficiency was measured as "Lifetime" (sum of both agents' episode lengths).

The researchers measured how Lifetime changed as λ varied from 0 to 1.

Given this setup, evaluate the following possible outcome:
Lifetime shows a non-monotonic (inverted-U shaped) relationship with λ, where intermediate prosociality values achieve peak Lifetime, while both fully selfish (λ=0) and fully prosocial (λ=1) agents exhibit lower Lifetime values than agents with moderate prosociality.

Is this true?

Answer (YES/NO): YES